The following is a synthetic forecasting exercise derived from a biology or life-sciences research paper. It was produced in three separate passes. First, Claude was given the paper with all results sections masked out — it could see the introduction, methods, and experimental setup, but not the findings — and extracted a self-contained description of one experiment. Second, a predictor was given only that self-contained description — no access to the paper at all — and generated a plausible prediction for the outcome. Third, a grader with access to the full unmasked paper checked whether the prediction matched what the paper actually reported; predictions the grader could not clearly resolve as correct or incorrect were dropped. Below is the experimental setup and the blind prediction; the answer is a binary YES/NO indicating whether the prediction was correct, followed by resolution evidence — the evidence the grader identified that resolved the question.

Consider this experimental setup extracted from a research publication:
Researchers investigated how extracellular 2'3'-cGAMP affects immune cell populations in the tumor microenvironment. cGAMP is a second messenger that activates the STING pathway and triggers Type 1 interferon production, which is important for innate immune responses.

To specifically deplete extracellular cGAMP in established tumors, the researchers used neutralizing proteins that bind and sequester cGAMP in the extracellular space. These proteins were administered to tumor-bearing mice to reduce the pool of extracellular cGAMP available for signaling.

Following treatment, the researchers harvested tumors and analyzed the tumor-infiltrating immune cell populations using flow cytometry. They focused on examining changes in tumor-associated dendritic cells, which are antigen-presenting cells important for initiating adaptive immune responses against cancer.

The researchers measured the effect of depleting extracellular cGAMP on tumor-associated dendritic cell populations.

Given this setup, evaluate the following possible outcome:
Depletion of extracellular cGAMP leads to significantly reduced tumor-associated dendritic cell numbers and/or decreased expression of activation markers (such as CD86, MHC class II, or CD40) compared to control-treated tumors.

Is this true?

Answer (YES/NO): YES